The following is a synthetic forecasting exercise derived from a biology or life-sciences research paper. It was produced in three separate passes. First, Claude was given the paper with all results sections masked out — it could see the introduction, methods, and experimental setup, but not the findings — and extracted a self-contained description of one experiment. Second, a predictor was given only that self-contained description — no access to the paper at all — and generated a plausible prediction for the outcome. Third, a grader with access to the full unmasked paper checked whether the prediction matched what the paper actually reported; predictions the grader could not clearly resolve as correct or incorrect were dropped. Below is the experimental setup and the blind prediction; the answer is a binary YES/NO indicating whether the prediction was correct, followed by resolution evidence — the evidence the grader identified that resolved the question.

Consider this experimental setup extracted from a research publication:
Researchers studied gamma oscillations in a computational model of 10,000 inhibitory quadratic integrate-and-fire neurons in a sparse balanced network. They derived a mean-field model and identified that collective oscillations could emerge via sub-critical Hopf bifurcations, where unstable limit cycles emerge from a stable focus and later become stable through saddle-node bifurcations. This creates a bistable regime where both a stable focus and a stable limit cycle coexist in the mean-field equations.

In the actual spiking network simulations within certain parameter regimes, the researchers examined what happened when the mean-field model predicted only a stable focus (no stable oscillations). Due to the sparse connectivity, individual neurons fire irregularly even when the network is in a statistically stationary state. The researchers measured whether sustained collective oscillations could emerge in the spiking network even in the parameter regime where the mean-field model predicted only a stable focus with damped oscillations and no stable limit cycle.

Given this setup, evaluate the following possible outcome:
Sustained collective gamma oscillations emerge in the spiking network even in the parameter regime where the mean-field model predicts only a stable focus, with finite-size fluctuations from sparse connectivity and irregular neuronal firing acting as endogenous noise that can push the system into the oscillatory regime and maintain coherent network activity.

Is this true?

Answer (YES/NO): YES